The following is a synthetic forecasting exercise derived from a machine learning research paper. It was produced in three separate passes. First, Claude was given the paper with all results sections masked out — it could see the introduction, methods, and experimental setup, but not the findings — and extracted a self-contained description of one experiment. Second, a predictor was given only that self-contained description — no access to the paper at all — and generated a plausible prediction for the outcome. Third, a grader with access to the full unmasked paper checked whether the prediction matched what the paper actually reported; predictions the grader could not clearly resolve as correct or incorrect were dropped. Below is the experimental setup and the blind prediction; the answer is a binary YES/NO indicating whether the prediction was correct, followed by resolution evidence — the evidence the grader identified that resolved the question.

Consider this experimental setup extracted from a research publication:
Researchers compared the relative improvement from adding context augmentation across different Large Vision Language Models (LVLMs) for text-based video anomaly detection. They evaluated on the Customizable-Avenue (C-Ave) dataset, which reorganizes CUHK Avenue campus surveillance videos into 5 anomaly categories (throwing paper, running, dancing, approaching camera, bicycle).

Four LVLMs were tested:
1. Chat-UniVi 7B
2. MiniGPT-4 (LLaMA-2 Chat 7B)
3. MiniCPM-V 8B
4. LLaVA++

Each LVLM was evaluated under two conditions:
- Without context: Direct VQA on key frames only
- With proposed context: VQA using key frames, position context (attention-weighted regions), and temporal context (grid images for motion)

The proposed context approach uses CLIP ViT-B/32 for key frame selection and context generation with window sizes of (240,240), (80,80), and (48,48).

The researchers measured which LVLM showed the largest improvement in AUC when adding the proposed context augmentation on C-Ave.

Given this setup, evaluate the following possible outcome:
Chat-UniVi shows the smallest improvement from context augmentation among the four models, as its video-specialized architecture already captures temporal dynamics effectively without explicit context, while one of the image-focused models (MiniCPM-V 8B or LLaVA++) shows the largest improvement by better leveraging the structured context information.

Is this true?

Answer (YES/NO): NO